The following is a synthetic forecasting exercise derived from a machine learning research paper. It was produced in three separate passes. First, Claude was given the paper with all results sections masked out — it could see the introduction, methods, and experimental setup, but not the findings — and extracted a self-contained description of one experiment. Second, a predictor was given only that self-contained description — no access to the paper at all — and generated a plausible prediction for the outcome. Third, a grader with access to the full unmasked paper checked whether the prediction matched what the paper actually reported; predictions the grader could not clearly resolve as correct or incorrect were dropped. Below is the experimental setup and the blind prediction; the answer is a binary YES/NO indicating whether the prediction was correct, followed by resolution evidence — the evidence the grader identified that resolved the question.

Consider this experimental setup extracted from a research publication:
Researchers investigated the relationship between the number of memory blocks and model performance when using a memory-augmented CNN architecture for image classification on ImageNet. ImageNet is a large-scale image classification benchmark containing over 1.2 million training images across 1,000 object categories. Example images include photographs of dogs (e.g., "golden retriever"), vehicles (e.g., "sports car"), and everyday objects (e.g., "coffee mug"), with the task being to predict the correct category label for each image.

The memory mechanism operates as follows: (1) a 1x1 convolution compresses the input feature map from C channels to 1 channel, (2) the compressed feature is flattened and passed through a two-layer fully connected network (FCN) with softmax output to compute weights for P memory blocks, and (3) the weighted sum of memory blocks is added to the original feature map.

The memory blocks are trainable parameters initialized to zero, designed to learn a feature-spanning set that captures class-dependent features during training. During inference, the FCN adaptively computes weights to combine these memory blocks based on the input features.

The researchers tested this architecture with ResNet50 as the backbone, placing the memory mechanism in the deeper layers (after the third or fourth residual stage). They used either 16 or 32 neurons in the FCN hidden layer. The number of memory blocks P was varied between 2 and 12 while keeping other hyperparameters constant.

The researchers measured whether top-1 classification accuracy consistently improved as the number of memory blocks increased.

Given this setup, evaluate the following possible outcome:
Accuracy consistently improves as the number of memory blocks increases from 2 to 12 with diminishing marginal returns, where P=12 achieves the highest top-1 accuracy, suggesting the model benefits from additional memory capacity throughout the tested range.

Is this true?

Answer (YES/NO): NO